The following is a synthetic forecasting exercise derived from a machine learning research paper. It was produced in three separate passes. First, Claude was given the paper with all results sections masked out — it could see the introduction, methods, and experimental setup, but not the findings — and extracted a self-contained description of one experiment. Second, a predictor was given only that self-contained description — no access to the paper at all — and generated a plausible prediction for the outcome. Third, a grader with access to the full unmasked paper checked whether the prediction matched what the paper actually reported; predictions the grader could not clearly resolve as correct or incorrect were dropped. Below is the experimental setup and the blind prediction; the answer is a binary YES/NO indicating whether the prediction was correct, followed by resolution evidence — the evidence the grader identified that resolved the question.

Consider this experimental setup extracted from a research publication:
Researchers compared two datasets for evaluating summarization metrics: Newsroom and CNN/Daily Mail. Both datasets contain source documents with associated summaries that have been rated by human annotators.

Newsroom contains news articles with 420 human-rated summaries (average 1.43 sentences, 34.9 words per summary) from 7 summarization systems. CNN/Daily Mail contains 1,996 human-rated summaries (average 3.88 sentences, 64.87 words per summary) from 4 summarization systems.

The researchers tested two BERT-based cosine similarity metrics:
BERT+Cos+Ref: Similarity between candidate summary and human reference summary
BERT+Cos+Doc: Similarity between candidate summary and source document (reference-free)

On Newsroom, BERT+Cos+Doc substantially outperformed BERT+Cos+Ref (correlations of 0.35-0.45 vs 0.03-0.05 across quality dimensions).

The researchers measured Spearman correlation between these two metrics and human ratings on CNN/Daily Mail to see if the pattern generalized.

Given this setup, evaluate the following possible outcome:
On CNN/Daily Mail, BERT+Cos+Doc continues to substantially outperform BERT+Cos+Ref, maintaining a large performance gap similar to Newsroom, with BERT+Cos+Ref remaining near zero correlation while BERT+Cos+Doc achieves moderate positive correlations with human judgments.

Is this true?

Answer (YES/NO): NO